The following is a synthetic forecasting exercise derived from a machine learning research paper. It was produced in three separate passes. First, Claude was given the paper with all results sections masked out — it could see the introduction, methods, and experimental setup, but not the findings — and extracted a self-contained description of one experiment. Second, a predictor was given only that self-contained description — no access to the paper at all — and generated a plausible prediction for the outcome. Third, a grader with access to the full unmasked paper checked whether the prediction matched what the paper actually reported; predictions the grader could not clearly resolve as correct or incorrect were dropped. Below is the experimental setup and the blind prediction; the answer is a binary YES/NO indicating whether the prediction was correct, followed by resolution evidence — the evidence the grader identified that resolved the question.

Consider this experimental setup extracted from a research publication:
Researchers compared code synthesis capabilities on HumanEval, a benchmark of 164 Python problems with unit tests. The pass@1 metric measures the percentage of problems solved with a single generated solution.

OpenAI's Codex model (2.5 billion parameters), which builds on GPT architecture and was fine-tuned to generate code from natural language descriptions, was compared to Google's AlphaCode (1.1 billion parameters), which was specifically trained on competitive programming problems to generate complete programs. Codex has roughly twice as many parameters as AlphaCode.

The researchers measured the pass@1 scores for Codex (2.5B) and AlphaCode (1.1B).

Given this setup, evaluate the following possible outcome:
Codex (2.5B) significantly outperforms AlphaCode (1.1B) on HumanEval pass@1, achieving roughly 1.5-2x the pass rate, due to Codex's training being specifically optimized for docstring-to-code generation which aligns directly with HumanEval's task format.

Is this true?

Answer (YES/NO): NO